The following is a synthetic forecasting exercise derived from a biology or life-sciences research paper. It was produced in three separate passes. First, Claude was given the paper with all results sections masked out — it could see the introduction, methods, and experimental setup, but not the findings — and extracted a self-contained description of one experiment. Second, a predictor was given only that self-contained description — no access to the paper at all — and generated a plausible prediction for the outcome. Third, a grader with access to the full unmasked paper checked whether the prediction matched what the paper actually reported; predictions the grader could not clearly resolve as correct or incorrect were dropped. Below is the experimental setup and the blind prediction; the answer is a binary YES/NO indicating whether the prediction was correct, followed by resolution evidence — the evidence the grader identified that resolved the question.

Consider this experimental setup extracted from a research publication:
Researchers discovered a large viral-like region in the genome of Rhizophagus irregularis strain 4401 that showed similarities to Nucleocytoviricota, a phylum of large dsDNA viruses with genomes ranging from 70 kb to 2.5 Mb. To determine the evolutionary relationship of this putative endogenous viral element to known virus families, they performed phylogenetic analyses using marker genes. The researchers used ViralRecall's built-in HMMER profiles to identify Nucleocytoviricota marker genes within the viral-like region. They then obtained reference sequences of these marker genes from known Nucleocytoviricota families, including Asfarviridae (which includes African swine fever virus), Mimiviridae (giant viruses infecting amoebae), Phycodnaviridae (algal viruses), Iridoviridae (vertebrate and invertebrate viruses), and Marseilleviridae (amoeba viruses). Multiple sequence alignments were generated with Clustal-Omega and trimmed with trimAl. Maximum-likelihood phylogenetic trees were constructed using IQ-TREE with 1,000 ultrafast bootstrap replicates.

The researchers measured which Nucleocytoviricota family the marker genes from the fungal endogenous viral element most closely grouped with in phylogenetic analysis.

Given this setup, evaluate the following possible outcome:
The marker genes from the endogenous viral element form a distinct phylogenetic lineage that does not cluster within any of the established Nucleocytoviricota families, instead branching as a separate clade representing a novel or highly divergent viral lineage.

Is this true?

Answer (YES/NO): NO